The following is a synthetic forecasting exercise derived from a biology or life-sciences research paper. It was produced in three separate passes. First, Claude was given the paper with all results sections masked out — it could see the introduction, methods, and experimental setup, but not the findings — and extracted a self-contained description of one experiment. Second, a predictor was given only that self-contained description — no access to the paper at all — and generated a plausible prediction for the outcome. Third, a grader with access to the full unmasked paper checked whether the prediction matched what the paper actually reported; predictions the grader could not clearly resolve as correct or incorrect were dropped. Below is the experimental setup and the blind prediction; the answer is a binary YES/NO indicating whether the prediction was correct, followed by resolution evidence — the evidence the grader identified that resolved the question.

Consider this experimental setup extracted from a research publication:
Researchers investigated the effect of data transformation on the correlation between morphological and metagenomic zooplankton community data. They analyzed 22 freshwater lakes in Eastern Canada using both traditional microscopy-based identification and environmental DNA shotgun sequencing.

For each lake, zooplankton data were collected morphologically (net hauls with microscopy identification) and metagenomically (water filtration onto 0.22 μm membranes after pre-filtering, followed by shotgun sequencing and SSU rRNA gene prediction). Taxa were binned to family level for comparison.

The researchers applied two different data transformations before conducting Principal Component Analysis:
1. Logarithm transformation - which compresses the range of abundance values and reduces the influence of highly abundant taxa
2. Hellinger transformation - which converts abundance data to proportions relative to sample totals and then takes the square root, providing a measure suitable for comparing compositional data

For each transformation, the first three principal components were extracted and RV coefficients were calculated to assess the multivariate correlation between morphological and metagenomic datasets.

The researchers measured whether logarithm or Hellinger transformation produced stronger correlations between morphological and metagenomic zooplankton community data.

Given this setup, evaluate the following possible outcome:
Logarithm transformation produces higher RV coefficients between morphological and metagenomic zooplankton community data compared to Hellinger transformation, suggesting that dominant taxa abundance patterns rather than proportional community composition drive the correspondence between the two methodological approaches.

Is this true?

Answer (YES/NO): YES